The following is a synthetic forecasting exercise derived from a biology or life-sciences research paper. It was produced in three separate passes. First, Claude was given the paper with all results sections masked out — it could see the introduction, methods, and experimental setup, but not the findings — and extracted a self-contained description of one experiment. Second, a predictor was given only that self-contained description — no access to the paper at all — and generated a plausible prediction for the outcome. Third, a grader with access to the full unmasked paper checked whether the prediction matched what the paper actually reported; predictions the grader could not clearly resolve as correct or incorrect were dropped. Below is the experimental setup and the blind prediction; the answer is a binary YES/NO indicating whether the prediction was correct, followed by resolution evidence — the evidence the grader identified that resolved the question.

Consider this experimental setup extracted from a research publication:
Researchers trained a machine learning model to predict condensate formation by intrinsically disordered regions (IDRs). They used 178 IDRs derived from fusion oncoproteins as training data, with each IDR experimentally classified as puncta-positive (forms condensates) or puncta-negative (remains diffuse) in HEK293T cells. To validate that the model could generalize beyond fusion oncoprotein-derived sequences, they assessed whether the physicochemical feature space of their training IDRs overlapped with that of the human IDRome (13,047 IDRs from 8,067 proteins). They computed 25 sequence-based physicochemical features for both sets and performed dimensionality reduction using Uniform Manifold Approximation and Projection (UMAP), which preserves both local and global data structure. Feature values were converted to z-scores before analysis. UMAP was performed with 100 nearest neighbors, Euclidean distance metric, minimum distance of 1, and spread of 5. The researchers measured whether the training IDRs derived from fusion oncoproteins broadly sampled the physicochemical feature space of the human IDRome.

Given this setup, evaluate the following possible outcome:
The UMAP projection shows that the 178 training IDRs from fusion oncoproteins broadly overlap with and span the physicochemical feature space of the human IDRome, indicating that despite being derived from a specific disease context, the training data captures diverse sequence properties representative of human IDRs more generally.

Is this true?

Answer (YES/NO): YES